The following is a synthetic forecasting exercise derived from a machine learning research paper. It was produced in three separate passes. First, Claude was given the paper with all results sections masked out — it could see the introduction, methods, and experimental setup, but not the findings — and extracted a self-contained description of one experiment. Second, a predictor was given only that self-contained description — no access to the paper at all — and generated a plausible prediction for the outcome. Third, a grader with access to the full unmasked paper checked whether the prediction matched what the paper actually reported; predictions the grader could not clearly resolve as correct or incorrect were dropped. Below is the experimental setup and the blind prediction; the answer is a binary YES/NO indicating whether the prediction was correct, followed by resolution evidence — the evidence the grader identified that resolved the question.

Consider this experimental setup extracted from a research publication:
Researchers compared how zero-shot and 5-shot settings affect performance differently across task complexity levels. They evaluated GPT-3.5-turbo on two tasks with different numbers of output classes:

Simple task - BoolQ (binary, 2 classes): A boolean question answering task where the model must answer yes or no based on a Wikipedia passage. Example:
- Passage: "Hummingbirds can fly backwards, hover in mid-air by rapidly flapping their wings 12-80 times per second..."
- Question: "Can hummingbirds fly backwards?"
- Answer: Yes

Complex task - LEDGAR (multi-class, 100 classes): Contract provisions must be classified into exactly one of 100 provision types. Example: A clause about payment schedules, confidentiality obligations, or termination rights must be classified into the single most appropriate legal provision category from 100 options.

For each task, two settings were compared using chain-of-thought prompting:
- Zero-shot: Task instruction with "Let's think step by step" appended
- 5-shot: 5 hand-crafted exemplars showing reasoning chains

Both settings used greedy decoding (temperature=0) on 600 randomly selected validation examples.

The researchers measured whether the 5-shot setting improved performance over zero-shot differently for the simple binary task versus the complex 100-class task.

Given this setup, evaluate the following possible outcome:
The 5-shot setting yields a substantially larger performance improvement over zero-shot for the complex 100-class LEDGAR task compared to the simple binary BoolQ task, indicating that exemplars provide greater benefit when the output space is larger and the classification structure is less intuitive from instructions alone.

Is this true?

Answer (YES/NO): NO